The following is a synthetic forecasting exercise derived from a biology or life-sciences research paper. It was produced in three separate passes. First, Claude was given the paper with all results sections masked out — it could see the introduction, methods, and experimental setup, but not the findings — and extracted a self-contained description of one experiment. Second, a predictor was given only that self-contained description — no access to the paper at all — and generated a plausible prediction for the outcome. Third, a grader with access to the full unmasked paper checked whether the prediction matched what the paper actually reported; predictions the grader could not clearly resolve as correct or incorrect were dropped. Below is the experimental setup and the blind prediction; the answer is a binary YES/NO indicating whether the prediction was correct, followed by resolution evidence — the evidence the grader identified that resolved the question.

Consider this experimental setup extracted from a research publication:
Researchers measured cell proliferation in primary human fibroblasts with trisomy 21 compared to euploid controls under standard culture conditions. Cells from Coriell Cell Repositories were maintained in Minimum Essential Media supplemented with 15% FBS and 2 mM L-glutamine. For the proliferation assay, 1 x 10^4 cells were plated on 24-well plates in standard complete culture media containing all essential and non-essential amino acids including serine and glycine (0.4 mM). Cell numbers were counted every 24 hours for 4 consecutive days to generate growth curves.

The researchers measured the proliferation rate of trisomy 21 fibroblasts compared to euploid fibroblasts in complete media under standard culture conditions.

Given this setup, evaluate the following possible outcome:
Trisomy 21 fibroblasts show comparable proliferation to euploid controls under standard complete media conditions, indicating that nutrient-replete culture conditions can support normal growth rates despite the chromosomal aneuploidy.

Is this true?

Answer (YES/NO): NO